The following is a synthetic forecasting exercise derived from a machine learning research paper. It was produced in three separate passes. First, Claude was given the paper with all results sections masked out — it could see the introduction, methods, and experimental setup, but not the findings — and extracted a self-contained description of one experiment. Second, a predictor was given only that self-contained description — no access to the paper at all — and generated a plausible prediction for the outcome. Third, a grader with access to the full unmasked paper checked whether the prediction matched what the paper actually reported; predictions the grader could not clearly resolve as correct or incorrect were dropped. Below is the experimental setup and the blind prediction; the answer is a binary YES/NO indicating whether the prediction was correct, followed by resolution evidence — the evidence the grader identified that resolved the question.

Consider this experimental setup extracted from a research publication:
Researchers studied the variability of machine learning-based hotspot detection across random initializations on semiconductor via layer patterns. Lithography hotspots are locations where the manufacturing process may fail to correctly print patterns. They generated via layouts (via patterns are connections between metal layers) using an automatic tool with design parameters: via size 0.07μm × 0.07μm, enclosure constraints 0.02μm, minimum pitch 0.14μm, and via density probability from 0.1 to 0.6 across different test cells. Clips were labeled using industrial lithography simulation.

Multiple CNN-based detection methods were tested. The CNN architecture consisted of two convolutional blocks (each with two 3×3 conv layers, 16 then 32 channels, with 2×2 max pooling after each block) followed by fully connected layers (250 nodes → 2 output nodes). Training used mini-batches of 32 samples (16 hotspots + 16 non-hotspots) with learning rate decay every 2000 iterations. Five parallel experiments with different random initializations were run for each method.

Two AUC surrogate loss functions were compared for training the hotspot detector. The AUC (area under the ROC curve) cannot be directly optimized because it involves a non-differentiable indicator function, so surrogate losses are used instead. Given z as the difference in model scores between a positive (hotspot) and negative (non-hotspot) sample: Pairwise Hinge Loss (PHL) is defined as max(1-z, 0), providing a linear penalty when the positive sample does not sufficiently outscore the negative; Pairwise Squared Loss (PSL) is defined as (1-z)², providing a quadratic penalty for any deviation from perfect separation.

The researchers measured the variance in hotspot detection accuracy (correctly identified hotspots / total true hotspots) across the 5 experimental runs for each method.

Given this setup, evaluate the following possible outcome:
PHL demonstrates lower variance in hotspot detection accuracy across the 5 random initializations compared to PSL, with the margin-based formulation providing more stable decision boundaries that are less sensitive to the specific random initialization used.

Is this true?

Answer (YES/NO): NO